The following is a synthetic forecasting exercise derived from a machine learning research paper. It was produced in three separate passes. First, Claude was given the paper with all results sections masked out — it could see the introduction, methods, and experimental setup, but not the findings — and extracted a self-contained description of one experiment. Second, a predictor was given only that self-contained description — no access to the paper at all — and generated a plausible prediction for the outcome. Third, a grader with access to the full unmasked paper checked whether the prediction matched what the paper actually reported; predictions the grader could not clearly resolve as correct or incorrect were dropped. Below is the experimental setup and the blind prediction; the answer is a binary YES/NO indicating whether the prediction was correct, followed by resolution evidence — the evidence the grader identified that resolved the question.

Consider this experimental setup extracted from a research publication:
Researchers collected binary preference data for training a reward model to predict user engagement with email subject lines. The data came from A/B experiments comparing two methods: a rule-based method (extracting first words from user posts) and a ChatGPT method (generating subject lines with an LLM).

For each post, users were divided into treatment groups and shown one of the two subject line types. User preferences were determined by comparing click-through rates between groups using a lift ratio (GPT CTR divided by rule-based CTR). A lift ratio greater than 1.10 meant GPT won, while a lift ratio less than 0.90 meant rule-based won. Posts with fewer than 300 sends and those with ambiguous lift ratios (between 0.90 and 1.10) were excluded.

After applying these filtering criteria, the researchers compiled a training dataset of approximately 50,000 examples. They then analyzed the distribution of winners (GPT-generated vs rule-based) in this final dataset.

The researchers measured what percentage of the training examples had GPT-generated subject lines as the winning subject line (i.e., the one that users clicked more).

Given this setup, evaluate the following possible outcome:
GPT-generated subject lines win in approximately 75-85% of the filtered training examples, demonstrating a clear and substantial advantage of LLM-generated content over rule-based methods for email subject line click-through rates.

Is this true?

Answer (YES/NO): NO